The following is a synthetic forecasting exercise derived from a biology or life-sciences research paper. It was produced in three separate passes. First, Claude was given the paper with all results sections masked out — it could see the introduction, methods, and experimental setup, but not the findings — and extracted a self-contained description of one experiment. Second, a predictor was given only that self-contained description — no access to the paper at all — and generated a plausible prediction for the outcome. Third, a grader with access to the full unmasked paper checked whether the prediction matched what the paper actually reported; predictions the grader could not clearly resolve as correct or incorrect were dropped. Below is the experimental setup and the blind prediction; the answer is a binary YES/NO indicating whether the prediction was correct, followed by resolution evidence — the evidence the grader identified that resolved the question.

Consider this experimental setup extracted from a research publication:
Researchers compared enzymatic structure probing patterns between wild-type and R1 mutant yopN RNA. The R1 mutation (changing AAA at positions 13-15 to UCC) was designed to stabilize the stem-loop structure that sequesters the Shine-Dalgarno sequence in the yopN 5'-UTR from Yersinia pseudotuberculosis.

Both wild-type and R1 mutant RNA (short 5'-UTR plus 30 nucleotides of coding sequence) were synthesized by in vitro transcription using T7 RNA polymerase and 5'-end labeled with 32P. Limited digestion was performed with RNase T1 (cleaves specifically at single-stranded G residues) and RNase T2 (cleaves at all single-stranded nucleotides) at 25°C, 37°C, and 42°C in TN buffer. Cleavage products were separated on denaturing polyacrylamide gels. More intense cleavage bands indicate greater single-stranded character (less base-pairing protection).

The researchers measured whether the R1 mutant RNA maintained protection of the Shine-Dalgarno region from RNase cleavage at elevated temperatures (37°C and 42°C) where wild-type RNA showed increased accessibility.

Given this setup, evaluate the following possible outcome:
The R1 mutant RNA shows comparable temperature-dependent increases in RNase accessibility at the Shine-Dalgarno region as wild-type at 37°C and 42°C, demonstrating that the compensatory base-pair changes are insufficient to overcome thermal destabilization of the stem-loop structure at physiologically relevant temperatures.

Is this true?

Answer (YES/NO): NO